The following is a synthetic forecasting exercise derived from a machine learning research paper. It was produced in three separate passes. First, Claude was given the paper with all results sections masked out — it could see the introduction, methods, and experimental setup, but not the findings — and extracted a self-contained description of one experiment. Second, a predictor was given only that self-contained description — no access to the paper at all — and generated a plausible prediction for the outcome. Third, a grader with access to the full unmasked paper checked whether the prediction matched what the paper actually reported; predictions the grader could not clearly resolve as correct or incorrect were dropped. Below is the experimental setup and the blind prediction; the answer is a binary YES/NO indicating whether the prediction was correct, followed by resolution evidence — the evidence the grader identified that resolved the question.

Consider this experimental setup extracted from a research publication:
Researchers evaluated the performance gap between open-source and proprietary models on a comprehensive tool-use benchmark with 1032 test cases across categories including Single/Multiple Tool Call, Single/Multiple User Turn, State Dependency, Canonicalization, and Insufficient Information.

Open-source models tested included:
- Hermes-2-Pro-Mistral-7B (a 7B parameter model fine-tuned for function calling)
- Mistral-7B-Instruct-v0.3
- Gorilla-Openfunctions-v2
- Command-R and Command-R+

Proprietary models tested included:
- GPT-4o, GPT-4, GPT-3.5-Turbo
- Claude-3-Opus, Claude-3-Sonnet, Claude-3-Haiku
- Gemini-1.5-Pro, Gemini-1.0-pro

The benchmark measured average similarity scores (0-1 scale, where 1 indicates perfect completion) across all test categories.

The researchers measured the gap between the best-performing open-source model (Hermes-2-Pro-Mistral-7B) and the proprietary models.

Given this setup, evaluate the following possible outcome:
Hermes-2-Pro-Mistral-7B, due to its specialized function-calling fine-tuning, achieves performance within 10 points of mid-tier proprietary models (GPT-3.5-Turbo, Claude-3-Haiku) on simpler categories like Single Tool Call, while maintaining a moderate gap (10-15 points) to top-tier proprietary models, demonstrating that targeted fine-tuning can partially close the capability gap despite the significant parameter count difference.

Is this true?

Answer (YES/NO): NO